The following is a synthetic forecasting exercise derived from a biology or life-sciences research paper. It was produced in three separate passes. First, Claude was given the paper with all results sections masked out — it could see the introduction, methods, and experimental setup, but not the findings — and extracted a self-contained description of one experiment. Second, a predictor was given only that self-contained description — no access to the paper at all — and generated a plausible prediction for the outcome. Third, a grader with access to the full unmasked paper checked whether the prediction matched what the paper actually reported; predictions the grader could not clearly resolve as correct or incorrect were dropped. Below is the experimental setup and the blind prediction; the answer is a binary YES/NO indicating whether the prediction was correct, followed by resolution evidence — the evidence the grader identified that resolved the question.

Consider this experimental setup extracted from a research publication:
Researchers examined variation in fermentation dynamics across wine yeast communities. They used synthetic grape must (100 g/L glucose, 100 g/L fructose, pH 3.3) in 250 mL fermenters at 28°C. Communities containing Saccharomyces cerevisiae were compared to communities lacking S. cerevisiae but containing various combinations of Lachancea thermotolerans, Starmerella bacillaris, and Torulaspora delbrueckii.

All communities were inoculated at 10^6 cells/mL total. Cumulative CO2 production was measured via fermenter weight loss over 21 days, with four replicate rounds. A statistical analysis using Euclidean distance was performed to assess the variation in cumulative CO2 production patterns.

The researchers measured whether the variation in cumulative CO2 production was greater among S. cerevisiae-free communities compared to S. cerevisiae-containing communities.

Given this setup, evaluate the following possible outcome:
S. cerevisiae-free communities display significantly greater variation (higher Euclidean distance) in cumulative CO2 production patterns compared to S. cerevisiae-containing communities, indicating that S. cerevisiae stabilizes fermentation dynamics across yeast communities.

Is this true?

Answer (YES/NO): YES